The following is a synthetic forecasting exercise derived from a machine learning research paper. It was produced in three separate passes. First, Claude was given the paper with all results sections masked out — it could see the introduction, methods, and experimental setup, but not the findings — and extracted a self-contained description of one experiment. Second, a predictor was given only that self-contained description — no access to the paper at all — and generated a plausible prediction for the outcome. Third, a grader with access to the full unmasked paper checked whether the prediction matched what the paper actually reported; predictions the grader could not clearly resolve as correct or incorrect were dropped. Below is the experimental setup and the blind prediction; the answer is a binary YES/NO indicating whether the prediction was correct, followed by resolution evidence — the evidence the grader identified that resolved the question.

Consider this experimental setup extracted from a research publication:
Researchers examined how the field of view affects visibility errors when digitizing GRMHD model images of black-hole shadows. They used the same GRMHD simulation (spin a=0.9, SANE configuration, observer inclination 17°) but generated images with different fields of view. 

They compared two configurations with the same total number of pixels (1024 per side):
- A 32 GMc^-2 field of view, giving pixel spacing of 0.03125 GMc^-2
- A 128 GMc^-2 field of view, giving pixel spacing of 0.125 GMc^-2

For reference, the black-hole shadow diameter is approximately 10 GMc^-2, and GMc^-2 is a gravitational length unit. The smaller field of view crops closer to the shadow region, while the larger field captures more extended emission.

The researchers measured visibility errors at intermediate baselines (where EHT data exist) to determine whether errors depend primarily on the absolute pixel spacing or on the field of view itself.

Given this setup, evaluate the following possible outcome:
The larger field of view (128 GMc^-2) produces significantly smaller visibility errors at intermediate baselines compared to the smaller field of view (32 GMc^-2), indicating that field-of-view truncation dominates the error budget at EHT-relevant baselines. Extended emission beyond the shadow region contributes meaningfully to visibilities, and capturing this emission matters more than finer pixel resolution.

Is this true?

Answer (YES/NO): NO